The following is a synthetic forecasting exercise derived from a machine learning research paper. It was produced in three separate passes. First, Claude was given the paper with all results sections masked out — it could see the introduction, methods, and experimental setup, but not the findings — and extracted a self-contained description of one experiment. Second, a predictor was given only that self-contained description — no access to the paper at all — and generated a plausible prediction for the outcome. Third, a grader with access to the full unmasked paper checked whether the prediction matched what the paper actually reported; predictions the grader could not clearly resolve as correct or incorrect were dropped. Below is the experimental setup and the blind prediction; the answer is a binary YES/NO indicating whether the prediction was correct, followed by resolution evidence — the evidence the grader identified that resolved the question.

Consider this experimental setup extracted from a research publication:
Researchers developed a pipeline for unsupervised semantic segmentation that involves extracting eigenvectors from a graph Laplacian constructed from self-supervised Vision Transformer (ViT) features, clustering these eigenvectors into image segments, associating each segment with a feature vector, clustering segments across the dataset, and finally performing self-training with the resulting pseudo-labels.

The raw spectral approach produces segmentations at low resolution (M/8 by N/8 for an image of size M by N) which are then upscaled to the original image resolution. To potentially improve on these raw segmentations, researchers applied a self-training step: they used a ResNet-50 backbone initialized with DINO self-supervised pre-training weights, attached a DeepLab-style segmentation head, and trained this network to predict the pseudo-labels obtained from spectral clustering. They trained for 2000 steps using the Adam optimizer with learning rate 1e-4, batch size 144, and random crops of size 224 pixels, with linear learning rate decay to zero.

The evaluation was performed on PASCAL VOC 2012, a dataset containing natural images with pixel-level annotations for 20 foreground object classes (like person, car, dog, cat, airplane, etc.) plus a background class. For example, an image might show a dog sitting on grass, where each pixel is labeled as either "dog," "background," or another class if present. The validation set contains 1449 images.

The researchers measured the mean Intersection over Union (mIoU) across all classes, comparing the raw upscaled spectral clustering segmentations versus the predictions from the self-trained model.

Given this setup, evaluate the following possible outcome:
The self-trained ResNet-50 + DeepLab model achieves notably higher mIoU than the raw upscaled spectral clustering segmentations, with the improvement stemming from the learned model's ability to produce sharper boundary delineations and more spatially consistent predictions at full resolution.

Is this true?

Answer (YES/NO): NO